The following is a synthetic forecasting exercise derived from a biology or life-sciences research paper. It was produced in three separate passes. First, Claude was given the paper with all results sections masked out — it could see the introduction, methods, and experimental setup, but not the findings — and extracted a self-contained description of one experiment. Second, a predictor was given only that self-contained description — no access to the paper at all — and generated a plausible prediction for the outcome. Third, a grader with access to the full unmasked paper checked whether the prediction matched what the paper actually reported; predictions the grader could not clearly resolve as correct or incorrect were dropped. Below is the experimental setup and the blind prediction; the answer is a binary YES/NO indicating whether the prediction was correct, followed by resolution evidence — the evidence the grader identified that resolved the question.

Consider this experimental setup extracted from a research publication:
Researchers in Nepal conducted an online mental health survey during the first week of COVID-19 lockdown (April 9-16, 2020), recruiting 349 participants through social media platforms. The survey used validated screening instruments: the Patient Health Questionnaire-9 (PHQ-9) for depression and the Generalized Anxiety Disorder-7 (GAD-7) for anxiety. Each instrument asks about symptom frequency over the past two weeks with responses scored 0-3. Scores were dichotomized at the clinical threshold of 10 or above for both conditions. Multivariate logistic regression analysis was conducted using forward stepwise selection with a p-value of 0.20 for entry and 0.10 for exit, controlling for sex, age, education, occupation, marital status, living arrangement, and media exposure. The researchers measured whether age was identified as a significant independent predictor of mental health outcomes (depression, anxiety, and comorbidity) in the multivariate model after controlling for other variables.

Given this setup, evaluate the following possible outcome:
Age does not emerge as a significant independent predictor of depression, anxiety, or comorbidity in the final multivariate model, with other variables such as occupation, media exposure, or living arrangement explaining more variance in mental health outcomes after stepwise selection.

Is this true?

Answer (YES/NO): YES